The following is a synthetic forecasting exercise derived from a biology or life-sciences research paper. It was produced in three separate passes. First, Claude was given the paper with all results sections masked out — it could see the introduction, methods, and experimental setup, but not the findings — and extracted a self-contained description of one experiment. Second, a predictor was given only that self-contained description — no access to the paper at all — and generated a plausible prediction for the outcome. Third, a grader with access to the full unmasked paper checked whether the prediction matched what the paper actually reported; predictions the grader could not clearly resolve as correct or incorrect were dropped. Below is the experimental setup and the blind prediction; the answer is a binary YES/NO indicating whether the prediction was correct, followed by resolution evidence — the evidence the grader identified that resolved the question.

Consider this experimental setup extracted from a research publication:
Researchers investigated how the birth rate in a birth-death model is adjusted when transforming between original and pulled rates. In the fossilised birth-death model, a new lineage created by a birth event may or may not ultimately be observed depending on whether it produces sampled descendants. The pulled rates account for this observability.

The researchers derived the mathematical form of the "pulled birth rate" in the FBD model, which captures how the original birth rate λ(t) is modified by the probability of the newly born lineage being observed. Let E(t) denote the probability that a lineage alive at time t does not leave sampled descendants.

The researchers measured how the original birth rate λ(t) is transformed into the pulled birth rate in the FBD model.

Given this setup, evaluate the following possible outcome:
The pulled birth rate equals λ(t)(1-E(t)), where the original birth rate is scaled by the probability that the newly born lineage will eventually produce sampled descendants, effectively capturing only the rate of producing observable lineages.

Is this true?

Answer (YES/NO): YES